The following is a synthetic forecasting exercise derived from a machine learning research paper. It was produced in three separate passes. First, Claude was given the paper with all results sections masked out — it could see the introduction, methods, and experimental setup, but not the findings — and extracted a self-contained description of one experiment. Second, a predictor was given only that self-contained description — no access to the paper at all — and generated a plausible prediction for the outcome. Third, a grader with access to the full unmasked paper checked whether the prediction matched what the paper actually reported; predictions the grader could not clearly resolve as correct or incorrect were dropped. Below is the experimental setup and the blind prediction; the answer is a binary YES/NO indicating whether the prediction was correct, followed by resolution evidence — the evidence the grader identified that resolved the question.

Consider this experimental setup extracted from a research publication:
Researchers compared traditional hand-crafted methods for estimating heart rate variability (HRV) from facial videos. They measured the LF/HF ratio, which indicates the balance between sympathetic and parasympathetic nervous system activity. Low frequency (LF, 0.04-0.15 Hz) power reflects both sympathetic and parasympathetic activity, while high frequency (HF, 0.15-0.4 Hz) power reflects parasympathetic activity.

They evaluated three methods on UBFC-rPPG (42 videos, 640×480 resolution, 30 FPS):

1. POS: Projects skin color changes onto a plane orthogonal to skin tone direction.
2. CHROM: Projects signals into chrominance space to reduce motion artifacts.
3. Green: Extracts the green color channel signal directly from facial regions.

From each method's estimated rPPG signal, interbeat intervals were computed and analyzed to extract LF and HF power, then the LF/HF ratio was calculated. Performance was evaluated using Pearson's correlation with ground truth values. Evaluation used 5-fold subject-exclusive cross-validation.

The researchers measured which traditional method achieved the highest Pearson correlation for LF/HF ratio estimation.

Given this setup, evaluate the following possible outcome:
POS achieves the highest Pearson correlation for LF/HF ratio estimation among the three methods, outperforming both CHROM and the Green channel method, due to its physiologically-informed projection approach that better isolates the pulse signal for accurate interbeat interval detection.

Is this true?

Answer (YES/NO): YES